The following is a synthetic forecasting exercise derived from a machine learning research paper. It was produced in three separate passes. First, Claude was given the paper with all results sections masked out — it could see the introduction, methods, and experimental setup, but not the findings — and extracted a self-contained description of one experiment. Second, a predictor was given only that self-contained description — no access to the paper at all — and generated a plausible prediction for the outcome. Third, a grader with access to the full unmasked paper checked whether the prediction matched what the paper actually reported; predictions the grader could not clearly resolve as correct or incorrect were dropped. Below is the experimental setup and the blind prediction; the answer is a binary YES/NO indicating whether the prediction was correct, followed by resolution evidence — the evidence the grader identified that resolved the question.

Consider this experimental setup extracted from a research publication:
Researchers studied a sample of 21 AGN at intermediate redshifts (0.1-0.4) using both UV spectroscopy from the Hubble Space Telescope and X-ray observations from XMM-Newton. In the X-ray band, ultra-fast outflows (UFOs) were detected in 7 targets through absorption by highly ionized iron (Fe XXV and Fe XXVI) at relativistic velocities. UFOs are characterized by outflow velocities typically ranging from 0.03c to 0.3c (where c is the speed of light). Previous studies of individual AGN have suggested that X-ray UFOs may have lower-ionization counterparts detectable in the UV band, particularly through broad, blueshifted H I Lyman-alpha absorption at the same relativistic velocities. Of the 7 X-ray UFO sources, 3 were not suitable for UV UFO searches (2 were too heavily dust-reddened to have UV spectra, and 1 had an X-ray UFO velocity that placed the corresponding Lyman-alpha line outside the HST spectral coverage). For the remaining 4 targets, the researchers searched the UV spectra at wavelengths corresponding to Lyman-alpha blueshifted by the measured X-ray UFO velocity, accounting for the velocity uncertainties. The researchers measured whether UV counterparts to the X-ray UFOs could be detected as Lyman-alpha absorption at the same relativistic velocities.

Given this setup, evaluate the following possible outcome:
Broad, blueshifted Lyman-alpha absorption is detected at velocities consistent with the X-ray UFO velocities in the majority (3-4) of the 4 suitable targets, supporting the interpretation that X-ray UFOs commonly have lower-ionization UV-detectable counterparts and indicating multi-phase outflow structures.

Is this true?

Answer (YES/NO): NO